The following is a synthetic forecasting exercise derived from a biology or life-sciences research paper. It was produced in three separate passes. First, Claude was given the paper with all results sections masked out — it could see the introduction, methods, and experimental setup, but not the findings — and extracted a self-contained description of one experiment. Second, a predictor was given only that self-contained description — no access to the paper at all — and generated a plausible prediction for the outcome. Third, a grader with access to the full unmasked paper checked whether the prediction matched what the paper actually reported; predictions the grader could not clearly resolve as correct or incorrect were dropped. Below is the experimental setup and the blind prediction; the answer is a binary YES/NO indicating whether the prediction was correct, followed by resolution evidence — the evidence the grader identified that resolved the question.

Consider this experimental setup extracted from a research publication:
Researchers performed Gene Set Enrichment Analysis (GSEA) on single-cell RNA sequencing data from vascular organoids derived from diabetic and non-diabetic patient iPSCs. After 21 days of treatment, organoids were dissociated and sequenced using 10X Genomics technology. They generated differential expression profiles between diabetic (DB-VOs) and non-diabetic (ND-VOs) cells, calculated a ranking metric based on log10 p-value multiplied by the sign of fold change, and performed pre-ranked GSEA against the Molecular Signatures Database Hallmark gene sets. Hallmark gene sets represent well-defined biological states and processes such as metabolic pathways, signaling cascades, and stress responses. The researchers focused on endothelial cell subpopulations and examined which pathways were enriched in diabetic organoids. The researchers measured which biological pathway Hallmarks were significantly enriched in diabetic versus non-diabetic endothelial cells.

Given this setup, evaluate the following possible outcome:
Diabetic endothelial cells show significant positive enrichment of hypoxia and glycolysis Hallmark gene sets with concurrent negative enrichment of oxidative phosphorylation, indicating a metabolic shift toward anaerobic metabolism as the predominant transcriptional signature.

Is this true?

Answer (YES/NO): NO